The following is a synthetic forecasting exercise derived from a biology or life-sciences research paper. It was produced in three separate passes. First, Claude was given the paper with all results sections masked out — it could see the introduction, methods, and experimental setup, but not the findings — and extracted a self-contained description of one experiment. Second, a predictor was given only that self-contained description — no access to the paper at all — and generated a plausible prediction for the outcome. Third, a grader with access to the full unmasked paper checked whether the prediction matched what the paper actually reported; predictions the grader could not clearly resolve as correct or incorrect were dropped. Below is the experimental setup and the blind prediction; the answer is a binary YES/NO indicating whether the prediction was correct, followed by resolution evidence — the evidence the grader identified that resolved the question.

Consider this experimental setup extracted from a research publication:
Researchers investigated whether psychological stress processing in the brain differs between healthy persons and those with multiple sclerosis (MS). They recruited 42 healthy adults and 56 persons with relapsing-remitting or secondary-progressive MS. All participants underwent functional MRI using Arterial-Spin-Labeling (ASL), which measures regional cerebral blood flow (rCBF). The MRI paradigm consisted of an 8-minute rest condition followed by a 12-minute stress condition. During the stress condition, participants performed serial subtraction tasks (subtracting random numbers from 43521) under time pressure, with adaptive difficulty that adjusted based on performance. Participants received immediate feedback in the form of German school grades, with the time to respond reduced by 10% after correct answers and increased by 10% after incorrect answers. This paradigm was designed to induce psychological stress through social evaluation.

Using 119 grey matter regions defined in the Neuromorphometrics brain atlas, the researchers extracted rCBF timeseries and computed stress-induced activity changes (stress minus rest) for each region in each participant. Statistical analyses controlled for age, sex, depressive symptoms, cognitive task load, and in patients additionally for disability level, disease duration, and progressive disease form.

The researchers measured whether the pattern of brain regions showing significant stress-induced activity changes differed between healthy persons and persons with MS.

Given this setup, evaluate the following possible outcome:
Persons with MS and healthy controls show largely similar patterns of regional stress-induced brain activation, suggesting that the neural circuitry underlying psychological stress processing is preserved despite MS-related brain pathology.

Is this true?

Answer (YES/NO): YES